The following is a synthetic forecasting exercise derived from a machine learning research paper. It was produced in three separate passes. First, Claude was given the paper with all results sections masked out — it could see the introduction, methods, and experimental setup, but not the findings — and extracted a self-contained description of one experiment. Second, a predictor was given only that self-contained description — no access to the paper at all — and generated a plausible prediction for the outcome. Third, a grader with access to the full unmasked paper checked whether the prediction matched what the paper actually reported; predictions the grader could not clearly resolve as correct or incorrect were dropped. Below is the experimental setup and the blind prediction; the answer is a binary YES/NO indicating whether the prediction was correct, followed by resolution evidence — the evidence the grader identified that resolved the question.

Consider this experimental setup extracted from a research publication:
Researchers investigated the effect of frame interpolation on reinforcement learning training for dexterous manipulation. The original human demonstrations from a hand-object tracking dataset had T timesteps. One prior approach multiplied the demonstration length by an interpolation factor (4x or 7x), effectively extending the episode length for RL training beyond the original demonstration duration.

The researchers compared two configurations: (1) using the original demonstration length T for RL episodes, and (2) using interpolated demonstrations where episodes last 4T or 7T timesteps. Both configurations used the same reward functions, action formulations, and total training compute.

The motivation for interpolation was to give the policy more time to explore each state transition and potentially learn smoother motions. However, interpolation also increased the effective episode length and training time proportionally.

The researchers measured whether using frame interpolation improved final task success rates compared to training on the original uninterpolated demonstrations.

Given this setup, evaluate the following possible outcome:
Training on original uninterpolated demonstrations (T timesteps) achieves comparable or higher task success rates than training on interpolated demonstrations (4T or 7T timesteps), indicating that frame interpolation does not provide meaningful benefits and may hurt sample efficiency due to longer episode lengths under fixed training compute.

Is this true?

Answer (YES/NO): YES